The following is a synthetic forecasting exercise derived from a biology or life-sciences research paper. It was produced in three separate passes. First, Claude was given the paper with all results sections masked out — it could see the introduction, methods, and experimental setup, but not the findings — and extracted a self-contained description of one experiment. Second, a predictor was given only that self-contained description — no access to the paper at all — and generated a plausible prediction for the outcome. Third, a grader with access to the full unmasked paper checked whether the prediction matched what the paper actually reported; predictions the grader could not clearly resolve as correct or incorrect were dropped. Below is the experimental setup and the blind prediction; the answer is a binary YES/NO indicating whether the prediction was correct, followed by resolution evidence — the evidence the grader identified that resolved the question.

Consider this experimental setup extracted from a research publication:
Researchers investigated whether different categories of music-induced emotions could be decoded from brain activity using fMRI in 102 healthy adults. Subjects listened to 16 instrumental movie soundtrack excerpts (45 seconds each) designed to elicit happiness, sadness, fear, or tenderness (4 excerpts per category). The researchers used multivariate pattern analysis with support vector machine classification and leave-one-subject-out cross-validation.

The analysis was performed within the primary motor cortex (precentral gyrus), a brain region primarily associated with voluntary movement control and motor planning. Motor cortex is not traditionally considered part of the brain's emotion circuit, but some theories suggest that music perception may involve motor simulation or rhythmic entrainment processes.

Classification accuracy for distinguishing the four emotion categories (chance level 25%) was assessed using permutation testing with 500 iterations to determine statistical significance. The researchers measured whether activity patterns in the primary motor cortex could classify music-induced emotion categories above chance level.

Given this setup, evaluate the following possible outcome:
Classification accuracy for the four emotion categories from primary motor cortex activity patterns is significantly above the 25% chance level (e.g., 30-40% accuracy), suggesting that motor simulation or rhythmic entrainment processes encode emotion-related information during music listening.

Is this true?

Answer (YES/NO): YES